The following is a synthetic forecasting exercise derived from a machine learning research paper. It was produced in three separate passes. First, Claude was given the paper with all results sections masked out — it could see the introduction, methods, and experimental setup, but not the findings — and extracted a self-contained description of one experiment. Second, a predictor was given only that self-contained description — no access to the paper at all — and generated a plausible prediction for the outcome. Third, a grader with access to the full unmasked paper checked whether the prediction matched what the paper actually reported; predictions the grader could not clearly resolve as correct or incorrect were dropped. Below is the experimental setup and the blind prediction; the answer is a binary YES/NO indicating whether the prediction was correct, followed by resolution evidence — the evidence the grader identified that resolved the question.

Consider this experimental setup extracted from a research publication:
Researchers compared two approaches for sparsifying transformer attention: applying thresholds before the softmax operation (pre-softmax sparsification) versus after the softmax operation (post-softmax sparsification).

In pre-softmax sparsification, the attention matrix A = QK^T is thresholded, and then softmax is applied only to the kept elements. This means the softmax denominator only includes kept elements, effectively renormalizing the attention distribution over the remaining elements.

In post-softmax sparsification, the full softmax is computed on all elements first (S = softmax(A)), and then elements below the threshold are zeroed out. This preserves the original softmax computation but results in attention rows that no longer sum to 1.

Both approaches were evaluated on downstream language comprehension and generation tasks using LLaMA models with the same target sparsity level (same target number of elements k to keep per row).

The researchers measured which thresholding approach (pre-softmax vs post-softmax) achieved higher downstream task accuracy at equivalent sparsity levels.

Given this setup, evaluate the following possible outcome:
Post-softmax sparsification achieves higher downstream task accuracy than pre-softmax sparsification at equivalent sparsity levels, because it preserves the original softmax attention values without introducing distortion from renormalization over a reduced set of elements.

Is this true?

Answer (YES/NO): YES